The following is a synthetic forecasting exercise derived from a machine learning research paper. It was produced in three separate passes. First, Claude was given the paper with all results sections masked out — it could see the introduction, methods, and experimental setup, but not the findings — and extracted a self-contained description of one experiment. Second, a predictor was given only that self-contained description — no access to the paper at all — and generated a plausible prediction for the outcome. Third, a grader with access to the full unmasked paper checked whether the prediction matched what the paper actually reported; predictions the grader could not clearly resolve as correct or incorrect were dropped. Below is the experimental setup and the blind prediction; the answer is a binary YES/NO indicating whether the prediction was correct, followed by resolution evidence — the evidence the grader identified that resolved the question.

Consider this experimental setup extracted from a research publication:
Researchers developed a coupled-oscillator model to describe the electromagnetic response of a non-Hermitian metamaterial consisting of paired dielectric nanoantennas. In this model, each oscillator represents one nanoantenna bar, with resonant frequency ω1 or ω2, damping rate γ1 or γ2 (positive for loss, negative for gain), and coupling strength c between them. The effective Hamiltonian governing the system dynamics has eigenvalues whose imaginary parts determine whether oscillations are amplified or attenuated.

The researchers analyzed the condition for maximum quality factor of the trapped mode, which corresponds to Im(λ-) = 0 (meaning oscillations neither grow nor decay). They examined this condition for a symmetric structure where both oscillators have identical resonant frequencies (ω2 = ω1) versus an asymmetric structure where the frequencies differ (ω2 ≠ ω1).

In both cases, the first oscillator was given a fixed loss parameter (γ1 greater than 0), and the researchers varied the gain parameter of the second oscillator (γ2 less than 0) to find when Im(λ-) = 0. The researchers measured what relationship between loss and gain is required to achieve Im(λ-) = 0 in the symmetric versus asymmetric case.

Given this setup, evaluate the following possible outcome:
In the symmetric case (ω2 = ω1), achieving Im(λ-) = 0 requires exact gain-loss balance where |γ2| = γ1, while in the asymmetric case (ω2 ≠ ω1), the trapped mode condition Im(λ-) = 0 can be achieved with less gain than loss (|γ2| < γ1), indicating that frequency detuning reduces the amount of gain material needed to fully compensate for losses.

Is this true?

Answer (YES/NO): NO